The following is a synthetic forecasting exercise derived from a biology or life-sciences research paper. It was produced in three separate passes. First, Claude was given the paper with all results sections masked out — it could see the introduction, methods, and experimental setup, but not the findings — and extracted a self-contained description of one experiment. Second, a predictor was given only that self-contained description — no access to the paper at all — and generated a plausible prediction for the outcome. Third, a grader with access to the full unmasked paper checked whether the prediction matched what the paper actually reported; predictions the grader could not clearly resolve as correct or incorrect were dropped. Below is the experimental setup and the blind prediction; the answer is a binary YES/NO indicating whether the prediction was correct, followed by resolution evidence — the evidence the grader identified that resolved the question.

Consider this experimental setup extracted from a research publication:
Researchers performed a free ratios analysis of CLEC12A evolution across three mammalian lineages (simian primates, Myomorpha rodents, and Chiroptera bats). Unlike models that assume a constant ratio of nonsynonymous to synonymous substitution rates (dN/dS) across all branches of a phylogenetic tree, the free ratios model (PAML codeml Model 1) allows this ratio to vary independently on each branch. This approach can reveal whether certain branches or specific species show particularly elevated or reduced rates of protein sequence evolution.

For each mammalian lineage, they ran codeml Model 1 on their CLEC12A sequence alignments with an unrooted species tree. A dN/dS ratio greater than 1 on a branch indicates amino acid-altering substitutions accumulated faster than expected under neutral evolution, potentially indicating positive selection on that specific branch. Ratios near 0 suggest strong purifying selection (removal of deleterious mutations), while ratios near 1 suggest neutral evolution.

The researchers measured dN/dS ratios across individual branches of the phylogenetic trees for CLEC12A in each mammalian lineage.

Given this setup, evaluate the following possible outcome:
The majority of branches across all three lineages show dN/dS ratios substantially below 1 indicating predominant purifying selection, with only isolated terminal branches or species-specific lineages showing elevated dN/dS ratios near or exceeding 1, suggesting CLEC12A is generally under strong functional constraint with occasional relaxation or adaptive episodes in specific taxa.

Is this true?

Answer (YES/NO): NO